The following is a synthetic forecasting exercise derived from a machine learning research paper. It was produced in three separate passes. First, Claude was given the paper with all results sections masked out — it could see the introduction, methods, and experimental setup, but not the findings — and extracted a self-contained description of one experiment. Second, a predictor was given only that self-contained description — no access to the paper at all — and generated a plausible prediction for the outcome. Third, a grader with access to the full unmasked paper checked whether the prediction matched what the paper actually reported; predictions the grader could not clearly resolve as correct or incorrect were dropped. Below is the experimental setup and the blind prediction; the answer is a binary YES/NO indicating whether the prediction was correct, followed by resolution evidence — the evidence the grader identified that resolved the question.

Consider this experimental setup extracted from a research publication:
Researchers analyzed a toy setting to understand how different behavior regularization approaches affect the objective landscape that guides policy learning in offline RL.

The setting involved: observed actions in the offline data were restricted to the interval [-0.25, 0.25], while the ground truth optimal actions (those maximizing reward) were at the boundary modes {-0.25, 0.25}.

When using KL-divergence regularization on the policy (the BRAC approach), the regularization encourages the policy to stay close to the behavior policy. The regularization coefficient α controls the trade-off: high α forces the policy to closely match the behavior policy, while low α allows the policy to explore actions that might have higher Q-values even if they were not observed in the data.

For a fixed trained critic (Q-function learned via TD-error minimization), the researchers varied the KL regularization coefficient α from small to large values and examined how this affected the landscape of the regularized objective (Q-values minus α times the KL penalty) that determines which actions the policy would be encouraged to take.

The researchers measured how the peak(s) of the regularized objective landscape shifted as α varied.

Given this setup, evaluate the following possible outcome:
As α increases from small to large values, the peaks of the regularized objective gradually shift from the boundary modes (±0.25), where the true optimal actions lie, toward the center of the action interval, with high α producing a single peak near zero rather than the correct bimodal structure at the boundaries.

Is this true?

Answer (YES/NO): NO